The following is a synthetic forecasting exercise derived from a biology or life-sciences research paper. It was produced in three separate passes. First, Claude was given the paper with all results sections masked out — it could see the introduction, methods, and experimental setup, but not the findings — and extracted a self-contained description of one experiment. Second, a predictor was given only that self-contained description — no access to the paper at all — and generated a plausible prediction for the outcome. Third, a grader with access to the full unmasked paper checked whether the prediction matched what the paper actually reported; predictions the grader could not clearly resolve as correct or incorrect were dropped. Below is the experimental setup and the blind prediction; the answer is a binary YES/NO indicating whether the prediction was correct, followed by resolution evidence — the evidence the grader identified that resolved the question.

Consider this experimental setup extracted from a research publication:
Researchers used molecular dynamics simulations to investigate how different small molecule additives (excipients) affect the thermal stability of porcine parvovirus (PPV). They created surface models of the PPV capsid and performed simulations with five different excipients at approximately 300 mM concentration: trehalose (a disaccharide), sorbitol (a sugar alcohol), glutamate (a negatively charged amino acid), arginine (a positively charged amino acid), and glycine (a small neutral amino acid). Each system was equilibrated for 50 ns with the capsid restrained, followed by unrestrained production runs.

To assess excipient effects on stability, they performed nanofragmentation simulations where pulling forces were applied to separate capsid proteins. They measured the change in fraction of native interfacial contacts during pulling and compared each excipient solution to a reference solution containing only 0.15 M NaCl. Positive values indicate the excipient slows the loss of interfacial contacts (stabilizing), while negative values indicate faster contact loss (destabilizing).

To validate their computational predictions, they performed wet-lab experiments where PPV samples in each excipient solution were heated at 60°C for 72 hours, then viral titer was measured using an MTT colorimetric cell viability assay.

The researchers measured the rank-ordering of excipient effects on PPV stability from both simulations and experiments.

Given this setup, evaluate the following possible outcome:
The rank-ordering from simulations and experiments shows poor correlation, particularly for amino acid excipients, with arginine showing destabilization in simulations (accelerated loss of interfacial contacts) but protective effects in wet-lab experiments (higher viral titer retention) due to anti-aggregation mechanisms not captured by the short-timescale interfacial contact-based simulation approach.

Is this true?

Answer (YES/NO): NO